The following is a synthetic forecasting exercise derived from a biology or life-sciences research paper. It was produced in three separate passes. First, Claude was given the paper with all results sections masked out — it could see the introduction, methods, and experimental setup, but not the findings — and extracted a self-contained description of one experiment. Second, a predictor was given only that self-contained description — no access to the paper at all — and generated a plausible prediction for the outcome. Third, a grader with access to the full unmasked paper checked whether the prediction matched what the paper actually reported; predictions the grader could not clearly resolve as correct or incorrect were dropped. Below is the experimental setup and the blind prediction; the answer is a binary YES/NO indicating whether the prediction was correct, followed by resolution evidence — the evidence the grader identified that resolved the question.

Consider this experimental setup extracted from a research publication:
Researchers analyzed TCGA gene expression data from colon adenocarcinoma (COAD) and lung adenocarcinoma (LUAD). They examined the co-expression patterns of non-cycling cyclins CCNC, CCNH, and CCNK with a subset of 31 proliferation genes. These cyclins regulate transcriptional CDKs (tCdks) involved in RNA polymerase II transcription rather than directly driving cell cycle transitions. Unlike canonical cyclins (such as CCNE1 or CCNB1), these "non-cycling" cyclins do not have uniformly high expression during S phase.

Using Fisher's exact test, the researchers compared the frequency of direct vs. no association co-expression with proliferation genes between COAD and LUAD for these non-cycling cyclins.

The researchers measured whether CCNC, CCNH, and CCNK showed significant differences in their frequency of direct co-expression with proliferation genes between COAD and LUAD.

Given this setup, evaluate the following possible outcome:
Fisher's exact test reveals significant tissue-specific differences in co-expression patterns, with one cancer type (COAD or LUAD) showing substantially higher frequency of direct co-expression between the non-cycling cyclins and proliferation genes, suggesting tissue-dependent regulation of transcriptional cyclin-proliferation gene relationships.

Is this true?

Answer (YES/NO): YES